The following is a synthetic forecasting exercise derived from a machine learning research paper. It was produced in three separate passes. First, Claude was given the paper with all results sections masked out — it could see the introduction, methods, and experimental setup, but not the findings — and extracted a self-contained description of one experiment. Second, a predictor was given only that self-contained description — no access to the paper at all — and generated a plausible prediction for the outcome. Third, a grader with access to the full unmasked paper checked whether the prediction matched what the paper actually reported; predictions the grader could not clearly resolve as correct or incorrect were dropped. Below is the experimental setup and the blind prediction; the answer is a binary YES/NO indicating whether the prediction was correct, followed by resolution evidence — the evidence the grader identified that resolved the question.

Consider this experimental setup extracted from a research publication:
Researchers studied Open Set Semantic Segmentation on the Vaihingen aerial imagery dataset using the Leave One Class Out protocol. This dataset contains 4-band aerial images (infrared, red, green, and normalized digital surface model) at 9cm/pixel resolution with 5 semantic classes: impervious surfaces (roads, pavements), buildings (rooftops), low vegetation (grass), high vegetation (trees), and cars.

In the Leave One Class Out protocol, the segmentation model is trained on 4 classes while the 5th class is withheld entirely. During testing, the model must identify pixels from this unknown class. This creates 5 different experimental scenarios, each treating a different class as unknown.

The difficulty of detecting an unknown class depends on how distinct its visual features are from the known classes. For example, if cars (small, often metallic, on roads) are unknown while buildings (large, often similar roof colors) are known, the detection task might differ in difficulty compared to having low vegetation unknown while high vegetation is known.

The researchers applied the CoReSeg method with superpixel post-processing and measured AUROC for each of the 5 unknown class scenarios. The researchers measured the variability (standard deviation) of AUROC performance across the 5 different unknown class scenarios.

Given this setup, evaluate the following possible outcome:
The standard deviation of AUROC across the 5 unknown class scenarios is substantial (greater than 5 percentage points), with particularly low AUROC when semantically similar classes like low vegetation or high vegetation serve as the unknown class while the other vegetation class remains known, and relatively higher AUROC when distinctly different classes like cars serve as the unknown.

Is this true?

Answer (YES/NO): NO